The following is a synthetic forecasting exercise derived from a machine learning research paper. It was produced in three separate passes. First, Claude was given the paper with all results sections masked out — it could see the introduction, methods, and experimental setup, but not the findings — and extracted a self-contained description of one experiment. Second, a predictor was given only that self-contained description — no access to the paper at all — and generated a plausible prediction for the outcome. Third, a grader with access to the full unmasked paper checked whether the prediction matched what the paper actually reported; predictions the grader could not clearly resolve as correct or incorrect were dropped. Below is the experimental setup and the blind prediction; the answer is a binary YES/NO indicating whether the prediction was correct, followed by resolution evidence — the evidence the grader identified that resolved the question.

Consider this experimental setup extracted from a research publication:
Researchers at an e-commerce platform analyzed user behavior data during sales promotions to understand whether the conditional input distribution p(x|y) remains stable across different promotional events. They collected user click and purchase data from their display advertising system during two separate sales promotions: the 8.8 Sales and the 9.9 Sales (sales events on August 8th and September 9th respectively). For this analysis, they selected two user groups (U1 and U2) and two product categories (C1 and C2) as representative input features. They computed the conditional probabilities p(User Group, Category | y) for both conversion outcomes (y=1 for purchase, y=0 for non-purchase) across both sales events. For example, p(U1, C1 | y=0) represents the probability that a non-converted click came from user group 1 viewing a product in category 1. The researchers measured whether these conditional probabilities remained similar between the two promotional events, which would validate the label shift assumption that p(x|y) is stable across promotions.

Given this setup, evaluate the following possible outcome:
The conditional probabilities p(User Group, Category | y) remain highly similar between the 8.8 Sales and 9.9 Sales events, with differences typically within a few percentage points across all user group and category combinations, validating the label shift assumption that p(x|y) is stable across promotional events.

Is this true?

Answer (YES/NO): YES